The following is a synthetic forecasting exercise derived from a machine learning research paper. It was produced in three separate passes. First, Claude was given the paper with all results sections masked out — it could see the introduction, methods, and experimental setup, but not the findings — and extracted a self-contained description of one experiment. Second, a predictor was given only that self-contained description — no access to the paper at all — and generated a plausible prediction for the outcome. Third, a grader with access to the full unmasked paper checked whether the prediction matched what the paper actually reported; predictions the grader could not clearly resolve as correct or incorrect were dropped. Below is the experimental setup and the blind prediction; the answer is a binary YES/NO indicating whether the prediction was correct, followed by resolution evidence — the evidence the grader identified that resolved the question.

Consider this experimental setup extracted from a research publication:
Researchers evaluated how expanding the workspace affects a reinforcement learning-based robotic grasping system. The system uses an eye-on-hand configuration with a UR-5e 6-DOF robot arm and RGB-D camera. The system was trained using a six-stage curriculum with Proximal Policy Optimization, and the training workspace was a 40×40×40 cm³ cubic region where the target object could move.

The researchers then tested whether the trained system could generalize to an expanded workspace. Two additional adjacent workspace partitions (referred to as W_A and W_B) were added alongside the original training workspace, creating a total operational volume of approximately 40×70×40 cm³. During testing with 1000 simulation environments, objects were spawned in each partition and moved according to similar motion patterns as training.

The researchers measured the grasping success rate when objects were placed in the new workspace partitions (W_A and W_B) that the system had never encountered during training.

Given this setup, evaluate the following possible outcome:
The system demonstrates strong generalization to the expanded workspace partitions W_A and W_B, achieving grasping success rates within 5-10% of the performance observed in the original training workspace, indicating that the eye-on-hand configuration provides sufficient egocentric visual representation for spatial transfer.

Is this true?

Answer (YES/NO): NO